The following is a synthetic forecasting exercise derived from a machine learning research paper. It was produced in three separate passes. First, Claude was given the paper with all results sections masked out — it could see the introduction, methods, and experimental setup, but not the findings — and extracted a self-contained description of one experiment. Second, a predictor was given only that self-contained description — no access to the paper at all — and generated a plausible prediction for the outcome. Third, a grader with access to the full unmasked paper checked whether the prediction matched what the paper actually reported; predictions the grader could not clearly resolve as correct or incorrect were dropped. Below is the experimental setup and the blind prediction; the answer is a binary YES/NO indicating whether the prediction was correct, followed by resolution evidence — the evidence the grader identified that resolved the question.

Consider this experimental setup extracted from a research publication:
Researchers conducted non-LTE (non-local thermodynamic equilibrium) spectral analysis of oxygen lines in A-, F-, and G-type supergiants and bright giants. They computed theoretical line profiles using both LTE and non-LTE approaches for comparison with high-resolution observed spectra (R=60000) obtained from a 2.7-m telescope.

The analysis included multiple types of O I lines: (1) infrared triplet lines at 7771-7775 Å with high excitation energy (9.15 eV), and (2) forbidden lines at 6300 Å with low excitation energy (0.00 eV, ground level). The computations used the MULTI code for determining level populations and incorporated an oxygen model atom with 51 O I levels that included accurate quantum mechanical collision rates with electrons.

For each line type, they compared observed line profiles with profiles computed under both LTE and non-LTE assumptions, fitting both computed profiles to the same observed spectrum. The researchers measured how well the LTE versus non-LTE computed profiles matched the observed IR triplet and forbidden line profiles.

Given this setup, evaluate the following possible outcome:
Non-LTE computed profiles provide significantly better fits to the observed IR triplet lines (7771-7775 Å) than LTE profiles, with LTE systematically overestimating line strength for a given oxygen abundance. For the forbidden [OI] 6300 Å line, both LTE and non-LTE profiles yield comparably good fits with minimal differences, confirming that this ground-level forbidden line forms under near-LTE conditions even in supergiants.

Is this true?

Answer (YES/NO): NO